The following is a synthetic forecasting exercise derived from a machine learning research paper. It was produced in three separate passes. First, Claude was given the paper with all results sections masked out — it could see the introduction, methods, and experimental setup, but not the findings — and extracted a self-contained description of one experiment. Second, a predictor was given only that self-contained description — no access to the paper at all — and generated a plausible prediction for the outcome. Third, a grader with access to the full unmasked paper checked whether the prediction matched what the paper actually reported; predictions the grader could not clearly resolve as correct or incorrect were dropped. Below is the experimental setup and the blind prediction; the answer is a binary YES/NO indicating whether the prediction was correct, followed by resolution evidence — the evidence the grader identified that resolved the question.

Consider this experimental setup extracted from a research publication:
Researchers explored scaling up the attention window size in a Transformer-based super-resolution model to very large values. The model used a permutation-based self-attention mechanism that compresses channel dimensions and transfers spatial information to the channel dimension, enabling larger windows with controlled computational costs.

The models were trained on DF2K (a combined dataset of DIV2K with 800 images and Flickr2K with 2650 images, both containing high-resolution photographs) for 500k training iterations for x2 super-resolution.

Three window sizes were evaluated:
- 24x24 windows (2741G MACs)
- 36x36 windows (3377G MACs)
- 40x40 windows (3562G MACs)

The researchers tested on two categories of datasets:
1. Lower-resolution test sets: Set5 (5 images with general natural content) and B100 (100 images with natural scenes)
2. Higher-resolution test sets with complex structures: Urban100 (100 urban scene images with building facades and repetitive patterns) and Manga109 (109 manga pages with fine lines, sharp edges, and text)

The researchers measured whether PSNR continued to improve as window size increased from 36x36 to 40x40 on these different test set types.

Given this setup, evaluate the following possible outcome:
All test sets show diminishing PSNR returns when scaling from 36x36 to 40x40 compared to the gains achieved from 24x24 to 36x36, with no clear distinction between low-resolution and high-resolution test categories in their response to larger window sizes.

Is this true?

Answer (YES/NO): NO